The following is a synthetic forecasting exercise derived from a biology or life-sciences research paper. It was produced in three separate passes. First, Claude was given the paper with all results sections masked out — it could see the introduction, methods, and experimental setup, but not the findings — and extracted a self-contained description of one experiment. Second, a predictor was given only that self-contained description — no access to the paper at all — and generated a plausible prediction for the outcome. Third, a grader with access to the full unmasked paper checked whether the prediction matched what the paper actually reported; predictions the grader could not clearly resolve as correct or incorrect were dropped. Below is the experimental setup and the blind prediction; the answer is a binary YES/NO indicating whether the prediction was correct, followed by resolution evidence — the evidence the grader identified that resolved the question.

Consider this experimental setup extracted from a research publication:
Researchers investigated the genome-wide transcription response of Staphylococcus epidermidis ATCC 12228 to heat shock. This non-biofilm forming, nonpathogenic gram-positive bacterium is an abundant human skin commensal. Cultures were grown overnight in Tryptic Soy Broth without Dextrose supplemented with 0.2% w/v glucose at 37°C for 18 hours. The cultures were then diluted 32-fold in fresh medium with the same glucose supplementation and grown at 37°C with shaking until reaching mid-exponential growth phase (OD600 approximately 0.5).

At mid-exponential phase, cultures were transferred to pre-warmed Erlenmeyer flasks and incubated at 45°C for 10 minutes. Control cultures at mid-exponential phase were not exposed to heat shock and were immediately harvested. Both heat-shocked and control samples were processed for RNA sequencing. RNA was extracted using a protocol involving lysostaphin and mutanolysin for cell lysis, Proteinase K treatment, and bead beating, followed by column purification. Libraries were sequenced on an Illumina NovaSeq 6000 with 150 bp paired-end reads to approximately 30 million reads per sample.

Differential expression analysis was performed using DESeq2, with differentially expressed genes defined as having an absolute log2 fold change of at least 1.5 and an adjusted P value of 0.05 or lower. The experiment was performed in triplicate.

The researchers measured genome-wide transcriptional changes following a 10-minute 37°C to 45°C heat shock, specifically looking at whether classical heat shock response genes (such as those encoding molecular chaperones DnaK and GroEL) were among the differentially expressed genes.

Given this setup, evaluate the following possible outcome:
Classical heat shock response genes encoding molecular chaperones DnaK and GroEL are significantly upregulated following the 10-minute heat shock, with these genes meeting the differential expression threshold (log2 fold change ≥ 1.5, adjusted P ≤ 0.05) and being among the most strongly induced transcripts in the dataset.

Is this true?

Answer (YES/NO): NO